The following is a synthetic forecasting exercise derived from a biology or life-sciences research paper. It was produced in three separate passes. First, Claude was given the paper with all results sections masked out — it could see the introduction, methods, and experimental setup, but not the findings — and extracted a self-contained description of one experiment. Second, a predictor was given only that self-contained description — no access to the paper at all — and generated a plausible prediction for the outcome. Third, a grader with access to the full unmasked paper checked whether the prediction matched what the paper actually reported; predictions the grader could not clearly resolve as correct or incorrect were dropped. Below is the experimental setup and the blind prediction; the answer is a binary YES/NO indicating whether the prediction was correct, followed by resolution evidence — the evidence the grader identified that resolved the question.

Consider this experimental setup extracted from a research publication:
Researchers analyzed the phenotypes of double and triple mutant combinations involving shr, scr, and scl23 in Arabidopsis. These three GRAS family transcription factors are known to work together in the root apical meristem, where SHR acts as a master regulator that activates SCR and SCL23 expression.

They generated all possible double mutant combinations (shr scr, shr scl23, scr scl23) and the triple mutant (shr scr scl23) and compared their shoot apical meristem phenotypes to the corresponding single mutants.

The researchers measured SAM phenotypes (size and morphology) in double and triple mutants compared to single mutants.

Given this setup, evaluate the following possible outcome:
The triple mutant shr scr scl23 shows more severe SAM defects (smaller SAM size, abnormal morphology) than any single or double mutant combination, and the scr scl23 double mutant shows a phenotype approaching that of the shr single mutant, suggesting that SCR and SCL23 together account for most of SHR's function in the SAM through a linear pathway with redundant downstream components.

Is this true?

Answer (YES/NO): NO